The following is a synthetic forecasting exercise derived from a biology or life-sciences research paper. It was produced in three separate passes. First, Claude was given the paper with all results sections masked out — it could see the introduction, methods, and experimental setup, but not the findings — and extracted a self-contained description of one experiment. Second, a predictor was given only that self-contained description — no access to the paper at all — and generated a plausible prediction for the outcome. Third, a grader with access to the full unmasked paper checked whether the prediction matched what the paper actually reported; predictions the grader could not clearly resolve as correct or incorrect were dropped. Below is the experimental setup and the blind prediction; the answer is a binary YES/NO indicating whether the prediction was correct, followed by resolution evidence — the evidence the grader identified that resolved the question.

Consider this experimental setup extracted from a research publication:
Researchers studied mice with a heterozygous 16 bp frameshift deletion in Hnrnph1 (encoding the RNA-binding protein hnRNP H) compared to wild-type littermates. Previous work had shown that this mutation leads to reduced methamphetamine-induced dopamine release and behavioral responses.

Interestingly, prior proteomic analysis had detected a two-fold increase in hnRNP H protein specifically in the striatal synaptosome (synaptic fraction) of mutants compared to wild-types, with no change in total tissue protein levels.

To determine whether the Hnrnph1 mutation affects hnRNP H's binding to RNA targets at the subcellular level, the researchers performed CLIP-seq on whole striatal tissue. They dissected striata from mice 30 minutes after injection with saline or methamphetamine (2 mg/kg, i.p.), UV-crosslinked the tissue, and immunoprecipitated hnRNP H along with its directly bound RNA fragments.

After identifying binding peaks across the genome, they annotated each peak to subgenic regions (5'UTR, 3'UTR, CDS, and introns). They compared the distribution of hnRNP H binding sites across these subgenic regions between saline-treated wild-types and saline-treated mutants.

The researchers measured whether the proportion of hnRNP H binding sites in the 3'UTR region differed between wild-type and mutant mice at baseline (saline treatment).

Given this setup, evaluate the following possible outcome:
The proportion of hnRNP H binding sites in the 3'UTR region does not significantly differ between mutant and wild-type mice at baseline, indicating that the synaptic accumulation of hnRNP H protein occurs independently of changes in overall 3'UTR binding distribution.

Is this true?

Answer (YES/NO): NO